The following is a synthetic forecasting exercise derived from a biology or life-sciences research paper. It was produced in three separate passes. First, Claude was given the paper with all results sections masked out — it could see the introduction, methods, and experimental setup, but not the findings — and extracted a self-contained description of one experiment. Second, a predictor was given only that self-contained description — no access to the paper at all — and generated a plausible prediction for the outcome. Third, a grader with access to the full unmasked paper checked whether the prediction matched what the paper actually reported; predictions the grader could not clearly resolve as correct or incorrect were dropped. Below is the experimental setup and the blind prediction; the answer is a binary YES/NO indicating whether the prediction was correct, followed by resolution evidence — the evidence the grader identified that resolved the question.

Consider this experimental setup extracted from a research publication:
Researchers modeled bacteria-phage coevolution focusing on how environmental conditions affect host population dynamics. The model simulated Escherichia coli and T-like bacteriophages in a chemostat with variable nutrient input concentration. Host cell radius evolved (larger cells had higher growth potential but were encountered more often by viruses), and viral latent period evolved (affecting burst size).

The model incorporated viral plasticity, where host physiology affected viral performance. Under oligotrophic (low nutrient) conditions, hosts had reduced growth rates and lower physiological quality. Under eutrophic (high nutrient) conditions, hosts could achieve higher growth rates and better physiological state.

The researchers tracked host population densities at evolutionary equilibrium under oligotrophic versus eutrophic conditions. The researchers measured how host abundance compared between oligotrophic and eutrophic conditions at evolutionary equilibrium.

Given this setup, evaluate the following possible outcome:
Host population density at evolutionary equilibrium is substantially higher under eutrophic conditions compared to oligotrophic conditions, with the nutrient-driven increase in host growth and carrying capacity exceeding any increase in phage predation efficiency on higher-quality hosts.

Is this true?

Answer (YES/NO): NO